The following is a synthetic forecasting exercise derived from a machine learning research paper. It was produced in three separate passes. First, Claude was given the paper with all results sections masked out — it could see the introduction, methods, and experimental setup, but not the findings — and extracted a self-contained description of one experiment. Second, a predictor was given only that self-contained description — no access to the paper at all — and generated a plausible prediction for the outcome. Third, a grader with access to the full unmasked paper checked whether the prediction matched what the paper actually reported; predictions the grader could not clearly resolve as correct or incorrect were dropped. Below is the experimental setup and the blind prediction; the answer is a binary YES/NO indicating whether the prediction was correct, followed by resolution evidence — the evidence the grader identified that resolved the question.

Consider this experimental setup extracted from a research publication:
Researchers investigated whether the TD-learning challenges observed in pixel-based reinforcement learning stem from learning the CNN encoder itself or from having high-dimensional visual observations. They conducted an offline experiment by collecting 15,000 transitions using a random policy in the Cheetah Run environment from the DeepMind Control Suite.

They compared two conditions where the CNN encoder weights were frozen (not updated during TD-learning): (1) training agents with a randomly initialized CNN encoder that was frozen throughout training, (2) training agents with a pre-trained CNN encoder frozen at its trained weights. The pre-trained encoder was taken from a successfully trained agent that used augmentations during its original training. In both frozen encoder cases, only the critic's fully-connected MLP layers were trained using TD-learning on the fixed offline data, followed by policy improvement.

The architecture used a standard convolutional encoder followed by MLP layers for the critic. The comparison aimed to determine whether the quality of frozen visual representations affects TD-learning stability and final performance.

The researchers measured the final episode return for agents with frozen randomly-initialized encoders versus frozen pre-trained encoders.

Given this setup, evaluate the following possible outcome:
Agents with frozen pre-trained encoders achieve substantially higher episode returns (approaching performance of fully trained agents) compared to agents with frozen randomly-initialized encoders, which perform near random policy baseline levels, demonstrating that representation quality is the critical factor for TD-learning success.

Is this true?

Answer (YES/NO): NO